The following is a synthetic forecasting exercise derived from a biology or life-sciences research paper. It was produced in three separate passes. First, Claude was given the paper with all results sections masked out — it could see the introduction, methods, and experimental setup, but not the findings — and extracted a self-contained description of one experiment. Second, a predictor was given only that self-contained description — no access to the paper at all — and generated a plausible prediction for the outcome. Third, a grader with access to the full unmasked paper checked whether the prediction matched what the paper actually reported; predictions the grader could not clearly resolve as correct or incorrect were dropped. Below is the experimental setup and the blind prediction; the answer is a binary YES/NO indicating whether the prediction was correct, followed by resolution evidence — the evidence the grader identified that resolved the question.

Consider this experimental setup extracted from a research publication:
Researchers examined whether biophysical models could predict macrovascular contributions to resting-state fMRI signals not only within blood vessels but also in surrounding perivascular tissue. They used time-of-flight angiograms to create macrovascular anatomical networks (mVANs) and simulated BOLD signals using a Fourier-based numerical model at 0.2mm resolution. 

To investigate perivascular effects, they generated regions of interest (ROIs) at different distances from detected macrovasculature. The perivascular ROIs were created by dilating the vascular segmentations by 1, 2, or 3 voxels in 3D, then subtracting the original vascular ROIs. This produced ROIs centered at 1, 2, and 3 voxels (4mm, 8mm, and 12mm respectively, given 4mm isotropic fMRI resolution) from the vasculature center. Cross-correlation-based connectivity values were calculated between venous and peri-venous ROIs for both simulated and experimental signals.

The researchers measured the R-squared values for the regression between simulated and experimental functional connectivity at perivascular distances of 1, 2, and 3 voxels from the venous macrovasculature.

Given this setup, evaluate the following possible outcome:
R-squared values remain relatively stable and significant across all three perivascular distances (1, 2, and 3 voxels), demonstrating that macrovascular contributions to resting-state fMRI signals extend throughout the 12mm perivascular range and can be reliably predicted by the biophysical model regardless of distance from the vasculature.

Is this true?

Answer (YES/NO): NO